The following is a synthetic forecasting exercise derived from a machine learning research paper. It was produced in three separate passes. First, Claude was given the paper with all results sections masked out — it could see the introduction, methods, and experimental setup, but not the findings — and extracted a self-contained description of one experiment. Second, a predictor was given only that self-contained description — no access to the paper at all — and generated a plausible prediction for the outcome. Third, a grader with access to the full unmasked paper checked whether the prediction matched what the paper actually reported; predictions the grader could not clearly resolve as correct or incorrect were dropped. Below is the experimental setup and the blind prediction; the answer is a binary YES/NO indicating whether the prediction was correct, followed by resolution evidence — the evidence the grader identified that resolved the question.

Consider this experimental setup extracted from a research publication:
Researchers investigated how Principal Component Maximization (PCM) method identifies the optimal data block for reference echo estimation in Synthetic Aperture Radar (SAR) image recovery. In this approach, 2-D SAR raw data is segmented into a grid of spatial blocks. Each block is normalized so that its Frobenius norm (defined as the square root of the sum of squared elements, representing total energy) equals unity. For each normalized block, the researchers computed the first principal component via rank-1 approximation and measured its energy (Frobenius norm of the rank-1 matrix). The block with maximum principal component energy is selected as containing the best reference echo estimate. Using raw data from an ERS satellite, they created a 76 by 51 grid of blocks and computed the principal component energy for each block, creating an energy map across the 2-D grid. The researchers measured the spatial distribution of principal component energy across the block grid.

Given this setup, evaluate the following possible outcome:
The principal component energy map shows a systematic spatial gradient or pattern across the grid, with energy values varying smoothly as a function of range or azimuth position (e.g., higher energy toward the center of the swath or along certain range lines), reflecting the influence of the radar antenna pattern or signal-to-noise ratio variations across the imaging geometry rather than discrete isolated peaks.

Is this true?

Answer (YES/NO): NO